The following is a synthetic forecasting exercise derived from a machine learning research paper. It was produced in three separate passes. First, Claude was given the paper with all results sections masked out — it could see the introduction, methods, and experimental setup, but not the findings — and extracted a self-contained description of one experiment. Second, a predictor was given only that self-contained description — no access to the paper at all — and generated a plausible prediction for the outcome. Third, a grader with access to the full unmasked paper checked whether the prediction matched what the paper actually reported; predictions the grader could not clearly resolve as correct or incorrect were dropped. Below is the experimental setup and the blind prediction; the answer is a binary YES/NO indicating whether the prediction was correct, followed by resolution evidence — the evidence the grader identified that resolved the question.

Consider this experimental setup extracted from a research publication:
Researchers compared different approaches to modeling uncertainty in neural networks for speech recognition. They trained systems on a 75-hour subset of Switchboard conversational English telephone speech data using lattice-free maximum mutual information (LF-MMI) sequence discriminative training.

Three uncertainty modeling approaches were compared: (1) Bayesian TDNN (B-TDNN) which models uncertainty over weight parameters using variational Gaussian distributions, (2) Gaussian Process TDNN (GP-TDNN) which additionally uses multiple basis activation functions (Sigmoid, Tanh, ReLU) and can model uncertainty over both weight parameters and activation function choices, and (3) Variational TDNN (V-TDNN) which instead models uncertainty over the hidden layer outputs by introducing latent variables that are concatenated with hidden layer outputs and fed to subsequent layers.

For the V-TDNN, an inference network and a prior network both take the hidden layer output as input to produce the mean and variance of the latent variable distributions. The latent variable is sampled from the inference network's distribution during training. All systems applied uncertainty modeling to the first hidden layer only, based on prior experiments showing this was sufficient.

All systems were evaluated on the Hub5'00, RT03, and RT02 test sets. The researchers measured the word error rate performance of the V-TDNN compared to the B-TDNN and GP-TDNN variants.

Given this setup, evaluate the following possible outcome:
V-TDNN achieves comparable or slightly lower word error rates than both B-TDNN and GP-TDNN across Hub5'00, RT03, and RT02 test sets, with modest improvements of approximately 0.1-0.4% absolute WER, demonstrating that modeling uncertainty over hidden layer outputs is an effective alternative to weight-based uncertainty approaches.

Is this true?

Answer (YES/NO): NO